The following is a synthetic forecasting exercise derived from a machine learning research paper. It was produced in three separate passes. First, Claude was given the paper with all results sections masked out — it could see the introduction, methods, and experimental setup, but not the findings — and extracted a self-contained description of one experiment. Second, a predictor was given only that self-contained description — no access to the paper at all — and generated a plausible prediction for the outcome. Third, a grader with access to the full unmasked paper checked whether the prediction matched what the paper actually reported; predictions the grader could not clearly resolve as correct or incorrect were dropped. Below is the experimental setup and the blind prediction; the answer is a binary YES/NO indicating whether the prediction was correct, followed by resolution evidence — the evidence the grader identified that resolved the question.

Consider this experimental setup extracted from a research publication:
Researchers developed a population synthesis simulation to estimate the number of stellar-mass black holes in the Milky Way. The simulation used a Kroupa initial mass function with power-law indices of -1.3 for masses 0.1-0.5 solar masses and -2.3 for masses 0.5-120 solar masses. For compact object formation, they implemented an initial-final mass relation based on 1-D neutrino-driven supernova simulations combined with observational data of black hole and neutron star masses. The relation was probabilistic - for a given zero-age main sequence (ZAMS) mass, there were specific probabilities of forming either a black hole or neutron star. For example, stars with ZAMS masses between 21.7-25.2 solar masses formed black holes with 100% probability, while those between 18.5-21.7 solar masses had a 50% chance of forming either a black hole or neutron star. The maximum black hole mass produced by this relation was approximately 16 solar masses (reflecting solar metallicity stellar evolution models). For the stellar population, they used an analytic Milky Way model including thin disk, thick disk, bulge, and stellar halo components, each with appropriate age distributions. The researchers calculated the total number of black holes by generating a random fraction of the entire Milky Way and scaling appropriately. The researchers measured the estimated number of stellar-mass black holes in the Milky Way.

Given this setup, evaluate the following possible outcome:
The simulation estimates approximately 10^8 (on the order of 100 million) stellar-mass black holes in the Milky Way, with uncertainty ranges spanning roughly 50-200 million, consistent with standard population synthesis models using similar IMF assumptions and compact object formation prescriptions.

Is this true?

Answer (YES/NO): NO